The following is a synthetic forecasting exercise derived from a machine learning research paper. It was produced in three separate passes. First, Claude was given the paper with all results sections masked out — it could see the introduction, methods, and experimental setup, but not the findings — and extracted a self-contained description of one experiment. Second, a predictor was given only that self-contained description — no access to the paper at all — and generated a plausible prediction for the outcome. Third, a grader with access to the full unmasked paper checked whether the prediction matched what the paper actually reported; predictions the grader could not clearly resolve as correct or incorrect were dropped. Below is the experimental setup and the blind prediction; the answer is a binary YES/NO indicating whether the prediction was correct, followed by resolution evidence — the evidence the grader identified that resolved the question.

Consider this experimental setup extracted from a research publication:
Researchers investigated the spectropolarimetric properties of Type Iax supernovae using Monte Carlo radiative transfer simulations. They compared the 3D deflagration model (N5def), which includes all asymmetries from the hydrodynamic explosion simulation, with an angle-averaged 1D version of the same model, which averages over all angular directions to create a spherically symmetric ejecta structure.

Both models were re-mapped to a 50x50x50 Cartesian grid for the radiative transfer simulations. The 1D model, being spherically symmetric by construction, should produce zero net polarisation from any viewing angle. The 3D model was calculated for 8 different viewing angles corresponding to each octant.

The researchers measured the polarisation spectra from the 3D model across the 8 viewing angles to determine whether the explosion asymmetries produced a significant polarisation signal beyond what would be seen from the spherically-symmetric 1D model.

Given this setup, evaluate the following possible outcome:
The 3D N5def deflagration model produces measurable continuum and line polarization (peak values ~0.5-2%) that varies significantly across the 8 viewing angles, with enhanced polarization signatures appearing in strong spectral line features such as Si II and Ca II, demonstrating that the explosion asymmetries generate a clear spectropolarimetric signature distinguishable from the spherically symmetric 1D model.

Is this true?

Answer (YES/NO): NO